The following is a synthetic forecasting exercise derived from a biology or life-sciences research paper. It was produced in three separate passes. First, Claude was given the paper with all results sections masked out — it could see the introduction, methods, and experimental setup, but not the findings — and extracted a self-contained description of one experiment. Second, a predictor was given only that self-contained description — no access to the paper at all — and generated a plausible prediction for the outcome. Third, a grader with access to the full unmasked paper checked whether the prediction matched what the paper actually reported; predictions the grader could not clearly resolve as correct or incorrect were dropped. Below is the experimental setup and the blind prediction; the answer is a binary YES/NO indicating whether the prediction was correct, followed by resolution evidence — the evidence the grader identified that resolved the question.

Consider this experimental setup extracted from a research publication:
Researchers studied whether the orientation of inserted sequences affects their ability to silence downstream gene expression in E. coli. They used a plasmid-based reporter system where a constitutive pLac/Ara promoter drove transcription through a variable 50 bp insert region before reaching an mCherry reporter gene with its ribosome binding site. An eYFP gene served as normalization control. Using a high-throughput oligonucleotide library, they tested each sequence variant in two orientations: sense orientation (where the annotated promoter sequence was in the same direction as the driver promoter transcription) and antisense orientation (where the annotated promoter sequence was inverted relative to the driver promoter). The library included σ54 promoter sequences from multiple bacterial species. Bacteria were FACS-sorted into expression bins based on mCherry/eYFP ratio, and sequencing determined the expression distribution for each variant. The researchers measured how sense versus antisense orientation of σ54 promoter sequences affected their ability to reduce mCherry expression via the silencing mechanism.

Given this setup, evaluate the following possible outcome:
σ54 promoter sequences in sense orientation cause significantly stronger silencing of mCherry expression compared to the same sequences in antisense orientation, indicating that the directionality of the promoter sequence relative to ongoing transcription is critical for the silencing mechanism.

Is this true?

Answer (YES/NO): YES